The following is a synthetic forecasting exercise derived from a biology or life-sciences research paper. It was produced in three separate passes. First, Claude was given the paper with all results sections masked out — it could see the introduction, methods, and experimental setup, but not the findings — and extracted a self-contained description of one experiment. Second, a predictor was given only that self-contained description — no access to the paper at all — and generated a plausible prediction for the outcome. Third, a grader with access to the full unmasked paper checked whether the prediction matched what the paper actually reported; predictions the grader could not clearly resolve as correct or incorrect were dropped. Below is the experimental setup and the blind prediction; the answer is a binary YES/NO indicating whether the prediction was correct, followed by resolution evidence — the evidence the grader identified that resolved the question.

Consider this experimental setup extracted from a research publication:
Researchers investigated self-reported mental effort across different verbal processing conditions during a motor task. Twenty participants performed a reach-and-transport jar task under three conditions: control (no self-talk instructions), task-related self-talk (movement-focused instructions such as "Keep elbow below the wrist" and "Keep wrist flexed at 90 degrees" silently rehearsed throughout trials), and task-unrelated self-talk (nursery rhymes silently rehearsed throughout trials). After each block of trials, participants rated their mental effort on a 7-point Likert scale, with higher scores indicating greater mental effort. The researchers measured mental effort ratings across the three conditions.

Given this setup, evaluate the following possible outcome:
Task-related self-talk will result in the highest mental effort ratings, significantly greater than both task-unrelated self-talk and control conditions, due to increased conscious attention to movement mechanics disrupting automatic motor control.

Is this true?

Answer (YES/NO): YES